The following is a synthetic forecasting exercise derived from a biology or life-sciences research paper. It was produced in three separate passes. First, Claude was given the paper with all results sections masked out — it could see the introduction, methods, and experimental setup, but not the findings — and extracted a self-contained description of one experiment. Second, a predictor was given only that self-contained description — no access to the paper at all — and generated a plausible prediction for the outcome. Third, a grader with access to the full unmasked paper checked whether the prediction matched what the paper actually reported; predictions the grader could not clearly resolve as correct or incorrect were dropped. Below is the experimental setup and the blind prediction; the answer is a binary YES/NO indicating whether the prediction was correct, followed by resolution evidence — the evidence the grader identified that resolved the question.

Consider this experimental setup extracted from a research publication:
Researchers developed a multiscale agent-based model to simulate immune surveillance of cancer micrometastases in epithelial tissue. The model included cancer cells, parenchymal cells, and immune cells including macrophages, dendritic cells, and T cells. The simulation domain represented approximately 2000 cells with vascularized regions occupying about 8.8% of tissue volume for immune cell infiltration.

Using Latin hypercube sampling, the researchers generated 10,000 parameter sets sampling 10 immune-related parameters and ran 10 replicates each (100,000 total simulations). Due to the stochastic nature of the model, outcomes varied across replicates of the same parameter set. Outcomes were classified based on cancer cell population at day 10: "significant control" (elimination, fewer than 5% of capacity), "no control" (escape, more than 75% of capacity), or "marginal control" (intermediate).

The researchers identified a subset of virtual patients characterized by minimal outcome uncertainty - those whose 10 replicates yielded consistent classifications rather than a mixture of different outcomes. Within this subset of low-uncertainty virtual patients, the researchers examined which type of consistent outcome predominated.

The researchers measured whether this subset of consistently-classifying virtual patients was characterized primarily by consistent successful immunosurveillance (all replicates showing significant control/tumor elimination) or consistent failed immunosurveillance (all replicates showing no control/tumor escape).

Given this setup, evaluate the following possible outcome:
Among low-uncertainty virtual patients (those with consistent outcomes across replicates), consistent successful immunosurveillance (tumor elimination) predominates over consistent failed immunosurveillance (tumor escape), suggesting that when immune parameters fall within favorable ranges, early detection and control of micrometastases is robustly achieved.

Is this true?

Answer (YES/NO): NO